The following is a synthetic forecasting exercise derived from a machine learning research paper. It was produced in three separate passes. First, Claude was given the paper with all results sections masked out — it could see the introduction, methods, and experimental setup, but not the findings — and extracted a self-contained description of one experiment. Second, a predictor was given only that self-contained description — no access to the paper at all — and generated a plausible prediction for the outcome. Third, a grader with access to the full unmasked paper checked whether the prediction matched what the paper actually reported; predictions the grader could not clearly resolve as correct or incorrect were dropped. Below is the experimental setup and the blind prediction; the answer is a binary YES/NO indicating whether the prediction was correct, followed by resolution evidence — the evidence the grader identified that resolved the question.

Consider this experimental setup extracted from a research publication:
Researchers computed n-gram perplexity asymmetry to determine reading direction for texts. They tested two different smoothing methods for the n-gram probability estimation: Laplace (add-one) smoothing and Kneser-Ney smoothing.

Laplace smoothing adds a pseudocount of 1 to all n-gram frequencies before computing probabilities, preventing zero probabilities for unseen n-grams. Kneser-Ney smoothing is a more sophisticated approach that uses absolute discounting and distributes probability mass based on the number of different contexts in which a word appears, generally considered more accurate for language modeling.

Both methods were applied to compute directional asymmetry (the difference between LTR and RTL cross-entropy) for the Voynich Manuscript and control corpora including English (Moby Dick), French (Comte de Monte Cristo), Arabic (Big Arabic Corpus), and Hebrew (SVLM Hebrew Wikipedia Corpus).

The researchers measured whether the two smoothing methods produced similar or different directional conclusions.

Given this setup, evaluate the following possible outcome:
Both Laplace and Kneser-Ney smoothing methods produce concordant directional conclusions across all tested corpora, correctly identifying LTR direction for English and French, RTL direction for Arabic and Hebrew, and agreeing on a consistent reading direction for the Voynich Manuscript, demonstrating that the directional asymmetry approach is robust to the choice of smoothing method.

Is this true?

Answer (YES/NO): NO